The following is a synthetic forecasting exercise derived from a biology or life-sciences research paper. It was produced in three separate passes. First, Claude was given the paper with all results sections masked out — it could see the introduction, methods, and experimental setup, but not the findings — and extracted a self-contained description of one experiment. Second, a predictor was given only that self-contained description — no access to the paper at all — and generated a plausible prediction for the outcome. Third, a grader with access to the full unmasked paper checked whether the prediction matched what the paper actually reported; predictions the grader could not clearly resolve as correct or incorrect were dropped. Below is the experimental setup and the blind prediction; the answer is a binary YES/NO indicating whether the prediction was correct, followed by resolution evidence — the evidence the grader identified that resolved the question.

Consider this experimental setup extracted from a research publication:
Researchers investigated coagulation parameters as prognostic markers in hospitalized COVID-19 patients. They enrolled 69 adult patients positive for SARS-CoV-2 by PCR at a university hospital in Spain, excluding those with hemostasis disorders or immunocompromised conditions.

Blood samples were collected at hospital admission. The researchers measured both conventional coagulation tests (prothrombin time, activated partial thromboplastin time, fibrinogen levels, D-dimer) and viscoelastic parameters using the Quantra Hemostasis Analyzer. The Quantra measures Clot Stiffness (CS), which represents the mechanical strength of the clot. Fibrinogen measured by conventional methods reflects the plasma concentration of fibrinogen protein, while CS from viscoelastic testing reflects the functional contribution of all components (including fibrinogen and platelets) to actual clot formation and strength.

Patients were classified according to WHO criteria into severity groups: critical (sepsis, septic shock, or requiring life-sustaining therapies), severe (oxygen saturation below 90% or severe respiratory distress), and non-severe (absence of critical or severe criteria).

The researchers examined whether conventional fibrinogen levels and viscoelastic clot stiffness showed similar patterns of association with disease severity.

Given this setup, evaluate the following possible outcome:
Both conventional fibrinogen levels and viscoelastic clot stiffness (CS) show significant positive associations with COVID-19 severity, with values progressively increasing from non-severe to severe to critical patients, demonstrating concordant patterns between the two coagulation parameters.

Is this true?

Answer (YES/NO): NO